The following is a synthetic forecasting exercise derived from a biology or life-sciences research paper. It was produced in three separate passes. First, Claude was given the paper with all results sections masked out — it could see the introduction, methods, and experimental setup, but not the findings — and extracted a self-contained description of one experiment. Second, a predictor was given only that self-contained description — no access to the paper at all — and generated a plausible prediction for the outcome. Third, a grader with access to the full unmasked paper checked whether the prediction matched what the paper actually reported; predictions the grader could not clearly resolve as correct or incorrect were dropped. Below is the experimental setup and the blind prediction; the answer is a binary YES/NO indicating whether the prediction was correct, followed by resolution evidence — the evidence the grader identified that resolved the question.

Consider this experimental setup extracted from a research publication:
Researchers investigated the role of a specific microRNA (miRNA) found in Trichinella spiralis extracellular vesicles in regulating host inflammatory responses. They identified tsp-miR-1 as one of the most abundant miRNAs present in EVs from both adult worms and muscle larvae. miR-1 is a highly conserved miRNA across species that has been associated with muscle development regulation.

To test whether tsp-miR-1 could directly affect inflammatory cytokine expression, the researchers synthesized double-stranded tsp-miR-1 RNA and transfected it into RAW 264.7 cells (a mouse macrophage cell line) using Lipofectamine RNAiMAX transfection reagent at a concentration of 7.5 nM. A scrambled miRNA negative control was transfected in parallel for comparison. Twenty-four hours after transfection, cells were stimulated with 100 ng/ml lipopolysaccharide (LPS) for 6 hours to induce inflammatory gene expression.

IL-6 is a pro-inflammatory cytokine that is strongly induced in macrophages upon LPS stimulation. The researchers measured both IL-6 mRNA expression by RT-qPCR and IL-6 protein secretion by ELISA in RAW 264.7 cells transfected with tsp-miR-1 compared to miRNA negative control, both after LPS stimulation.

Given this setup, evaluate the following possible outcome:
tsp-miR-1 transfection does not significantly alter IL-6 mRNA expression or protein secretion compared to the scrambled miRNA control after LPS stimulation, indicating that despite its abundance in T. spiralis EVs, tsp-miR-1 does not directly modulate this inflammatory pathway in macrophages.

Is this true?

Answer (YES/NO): NO